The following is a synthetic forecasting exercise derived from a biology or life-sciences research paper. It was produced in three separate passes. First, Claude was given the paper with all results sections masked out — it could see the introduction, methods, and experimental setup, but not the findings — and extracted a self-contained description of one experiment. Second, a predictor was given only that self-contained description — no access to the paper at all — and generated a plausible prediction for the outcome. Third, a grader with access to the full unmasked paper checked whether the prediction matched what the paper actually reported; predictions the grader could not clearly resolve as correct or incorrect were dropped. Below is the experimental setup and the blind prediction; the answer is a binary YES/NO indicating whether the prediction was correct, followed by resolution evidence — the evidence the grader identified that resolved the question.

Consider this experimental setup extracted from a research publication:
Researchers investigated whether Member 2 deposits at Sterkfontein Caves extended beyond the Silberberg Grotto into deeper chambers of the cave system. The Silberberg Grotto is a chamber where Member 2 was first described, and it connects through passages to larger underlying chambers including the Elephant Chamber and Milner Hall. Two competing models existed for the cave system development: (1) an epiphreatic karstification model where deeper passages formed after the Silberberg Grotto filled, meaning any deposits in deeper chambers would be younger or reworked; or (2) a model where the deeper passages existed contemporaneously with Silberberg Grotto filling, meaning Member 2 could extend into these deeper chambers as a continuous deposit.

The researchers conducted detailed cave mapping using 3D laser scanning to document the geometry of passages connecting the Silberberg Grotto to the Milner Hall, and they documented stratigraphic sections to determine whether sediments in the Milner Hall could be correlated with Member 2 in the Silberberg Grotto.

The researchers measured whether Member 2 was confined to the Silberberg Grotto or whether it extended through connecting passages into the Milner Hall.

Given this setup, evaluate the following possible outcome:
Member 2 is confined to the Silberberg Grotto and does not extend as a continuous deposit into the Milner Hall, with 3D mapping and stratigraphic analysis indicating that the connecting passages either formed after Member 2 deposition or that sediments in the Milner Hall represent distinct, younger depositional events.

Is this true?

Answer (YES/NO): NO